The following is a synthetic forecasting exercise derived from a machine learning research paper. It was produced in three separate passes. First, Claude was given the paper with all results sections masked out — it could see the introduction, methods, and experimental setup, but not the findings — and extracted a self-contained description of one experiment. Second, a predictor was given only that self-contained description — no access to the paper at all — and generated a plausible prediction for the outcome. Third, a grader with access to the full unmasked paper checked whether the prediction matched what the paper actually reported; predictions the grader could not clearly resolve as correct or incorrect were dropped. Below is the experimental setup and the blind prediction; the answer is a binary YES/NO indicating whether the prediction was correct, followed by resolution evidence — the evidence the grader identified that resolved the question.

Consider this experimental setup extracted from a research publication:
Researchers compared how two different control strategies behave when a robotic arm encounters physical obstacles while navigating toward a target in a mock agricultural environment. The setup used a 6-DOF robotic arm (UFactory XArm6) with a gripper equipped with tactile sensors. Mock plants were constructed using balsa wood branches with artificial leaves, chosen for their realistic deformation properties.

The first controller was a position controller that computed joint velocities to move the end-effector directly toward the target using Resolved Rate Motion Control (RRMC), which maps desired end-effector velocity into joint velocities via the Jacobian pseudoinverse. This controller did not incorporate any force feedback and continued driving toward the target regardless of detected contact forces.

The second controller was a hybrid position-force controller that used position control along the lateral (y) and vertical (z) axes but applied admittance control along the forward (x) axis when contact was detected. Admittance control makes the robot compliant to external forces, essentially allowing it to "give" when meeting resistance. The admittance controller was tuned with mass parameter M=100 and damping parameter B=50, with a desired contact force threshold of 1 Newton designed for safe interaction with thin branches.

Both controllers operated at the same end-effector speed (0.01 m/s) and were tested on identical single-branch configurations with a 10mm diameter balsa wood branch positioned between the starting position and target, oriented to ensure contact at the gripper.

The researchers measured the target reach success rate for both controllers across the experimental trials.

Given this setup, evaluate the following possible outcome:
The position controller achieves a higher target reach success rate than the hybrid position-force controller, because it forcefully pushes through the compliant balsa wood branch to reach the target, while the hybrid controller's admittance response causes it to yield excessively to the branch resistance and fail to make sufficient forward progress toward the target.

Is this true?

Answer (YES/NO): YES